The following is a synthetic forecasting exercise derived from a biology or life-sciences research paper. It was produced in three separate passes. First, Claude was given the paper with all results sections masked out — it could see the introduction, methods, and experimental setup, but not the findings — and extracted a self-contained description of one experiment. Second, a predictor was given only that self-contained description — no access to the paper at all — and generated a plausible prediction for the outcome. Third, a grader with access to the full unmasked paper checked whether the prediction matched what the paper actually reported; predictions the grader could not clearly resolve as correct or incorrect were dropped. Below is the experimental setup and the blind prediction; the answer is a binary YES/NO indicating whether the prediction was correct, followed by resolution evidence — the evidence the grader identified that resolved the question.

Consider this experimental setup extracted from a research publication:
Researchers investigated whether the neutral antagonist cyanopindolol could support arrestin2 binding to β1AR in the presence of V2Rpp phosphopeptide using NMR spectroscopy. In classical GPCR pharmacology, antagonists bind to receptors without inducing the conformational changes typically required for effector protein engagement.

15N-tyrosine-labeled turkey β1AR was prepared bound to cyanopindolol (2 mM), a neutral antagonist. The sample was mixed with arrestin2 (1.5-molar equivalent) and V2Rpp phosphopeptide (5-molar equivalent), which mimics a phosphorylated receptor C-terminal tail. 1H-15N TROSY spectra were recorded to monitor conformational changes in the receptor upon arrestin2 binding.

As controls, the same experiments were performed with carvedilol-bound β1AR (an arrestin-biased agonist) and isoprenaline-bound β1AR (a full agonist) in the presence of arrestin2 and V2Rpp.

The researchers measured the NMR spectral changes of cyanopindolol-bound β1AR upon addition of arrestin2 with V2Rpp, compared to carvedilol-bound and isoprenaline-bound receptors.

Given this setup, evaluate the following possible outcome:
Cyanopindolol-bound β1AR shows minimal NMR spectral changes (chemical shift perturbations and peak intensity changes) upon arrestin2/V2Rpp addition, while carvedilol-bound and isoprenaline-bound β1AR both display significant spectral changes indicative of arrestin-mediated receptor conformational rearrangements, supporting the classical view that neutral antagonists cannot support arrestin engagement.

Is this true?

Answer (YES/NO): NO